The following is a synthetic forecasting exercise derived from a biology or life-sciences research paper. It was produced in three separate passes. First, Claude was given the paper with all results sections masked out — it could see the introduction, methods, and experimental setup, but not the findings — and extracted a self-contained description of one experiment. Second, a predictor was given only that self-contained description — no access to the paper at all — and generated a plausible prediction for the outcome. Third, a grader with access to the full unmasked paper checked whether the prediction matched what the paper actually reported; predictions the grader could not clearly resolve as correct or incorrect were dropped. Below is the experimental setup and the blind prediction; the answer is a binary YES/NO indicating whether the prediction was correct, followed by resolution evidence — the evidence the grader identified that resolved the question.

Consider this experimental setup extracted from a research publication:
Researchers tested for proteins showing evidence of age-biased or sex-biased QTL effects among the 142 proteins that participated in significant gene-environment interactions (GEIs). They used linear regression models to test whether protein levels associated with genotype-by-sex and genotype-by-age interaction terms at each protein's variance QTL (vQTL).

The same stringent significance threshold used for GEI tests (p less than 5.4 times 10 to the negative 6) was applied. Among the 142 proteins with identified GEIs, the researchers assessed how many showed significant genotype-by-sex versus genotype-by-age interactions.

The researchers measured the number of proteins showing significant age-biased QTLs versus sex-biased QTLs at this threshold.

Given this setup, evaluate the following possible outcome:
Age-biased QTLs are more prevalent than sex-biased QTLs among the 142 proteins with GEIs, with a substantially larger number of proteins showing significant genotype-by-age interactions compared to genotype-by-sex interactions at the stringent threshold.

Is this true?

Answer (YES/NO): NO